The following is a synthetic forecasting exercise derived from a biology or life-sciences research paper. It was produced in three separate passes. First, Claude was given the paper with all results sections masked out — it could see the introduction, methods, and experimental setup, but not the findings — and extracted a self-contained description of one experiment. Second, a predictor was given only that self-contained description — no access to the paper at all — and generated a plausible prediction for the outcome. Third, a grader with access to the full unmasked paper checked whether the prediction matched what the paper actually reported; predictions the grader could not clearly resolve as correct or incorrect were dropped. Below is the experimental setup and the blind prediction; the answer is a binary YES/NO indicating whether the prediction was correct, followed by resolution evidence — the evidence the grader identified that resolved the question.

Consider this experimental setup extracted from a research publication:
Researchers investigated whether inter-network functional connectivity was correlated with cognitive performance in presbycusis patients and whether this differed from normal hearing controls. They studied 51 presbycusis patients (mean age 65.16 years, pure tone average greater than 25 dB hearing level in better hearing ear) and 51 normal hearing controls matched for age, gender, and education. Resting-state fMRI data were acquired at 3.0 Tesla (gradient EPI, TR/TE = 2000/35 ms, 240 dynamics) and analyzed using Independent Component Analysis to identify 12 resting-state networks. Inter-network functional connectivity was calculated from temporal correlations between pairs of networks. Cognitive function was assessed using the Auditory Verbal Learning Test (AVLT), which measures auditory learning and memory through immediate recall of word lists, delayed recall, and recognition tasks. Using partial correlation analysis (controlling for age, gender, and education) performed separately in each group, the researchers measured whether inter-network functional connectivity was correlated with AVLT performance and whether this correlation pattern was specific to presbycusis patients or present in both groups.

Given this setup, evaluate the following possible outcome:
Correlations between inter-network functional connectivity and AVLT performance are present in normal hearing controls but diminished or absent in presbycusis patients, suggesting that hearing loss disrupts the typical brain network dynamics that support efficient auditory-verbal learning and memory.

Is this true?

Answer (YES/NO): NO